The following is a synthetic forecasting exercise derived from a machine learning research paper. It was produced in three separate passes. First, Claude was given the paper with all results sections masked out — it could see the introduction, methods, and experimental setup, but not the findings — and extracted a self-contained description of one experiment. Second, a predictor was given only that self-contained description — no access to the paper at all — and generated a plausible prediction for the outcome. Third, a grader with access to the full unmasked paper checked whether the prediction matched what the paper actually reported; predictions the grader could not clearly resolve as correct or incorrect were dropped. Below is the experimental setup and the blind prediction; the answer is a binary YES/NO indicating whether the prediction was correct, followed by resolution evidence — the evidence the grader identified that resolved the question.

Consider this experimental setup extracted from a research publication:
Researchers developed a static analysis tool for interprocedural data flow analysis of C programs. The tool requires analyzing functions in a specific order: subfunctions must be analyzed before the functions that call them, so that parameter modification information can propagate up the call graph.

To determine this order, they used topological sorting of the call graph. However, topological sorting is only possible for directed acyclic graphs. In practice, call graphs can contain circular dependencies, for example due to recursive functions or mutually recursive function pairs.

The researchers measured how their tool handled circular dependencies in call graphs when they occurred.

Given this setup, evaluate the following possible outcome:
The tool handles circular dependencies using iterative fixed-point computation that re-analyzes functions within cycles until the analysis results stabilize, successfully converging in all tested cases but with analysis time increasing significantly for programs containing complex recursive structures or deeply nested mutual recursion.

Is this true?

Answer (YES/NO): NO